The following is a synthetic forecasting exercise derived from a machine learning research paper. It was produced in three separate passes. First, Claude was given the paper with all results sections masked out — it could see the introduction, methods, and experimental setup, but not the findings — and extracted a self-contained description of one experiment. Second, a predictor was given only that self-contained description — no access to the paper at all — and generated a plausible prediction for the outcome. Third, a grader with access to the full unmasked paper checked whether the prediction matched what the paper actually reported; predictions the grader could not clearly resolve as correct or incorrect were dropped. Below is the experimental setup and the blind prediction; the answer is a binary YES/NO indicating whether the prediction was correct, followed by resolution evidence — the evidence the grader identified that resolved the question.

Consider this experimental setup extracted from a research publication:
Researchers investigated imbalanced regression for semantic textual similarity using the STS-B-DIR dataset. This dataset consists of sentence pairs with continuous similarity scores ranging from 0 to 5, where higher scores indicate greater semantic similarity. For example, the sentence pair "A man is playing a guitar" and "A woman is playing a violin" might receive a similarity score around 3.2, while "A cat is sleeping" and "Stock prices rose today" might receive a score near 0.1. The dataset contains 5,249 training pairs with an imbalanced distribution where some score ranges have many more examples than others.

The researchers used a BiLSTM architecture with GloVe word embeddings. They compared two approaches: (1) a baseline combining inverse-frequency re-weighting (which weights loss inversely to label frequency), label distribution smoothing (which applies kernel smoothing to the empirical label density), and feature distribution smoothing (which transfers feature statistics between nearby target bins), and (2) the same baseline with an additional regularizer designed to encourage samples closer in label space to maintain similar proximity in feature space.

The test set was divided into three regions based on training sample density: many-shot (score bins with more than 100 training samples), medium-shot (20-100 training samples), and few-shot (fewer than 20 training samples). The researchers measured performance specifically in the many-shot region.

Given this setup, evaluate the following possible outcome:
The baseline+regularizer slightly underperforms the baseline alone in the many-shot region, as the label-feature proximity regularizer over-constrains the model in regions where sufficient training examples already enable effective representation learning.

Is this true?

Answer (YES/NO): YES